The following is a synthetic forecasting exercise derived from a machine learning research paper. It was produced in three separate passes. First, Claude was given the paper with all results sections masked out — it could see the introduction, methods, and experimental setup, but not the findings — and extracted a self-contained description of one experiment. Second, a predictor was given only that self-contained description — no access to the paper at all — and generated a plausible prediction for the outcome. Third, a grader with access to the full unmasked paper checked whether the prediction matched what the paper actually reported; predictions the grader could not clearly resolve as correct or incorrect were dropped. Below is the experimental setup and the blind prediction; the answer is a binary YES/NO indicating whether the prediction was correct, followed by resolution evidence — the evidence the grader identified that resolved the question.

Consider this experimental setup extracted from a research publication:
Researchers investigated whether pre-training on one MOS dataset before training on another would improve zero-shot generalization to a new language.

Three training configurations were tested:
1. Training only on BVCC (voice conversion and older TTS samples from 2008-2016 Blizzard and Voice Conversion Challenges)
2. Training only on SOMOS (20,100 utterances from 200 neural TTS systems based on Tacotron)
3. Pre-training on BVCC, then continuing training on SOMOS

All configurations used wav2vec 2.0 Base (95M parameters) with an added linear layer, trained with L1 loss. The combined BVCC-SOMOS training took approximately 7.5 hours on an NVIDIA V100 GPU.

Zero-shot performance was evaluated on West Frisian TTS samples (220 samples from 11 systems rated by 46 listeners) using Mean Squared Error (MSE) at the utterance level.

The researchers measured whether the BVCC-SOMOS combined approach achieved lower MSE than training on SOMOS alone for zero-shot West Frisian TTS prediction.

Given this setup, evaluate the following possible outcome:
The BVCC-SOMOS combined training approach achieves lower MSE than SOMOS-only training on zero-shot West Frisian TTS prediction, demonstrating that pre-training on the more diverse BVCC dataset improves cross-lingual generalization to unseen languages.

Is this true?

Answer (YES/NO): YES